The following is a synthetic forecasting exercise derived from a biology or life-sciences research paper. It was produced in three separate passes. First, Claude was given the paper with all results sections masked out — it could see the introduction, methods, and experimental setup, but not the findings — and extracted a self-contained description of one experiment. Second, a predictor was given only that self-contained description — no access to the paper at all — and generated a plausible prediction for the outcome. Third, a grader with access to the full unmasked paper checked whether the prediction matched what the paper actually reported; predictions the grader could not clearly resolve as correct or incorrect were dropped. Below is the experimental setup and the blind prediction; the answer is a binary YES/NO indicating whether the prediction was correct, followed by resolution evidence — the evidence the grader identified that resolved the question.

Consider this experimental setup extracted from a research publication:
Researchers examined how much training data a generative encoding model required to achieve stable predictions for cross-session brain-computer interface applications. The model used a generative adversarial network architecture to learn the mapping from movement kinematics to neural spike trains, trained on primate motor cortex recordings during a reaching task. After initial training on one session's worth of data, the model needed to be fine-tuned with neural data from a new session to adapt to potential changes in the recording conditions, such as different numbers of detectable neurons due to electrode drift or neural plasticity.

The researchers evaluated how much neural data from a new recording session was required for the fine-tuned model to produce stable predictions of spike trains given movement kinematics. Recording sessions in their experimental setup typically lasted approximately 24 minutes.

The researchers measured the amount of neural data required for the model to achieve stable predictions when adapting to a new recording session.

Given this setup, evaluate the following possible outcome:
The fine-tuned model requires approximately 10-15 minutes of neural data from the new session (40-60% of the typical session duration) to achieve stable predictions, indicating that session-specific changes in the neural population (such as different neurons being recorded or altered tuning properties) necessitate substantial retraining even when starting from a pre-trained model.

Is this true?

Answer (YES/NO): NO